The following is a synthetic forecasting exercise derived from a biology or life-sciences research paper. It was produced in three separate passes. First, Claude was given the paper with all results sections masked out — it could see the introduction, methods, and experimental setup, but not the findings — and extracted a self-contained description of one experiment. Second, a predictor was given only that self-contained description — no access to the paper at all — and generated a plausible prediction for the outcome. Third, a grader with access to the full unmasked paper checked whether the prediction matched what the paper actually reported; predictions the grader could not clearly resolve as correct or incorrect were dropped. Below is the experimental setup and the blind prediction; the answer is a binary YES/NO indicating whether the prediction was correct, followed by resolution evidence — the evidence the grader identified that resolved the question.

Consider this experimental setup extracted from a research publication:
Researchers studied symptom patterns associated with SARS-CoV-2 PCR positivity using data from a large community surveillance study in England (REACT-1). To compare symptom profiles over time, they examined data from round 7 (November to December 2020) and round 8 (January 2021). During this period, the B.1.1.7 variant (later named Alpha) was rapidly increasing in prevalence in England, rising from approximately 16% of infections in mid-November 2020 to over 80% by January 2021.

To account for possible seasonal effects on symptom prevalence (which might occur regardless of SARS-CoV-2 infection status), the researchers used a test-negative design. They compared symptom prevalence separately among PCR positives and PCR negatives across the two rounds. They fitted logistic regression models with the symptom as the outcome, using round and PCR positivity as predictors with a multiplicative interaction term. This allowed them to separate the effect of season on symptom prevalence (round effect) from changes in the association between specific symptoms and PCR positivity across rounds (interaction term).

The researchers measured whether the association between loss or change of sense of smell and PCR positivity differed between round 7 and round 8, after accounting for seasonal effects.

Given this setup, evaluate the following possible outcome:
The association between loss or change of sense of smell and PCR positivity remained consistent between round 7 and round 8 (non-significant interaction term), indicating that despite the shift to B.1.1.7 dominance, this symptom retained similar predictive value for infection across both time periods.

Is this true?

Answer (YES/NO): NO